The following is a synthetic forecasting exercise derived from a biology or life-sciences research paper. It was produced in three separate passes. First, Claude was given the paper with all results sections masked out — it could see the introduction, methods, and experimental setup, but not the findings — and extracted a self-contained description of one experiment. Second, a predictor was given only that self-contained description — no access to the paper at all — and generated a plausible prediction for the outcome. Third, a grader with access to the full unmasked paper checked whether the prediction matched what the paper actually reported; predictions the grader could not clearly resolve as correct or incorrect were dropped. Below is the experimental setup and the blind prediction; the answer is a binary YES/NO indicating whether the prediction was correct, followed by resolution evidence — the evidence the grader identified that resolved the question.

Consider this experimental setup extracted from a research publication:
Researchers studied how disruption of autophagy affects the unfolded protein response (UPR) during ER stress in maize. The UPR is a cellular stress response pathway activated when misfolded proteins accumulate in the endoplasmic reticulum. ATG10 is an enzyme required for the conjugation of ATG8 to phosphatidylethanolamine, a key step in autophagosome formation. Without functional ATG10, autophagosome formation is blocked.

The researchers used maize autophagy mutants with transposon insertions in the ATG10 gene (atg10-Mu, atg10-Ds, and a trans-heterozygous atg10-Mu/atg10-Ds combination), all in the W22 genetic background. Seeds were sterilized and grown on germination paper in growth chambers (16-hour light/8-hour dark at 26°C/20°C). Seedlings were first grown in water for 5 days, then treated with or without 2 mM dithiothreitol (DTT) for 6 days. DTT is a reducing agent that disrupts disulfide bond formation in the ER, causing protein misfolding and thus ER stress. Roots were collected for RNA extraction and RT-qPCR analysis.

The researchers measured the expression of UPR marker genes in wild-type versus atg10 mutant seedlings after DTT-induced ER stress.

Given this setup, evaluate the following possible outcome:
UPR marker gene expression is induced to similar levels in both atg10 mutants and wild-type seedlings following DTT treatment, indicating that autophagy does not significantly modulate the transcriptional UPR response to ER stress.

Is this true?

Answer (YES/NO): NO